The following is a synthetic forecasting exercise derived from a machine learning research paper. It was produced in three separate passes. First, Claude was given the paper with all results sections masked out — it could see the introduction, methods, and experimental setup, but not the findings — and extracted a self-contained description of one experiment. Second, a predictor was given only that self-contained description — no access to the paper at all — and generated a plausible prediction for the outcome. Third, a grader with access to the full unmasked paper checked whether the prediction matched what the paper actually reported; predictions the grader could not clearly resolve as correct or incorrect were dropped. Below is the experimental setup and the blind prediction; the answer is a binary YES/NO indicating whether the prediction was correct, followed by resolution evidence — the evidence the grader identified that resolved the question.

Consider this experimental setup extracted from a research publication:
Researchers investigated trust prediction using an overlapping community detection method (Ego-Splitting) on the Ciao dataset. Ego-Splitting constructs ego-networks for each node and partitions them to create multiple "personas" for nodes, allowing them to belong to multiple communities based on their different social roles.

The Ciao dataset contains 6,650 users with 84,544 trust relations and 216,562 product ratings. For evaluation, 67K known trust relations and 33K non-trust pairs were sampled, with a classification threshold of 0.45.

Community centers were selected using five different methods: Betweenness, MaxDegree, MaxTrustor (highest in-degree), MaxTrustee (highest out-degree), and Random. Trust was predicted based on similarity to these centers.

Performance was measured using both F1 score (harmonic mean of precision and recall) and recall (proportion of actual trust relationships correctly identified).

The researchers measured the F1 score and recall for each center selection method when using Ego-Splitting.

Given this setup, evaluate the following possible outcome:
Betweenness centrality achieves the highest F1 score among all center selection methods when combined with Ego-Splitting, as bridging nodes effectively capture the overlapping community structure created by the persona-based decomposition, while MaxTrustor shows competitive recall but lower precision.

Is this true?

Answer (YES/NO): NO